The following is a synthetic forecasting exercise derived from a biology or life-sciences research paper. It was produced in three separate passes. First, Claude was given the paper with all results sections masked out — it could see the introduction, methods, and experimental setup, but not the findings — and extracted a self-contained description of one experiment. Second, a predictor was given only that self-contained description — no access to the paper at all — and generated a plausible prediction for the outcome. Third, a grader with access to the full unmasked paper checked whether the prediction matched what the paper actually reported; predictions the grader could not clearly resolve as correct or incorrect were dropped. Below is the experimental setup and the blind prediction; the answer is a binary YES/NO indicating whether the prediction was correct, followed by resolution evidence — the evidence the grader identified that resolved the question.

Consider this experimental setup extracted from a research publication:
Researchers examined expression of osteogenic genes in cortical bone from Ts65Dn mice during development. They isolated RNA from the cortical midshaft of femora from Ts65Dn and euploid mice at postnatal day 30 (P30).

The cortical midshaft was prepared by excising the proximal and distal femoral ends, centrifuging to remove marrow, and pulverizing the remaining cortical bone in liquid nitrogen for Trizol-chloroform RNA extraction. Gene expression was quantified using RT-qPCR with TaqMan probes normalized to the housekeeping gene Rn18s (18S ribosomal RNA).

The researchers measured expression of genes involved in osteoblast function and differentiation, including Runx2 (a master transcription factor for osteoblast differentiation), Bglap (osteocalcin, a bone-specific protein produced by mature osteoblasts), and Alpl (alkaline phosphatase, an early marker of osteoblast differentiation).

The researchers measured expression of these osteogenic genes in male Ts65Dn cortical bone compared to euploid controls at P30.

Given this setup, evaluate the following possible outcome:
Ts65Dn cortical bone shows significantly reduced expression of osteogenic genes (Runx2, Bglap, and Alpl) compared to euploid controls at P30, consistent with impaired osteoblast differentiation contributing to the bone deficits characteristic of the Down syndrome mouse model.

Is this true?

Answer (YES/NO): NO